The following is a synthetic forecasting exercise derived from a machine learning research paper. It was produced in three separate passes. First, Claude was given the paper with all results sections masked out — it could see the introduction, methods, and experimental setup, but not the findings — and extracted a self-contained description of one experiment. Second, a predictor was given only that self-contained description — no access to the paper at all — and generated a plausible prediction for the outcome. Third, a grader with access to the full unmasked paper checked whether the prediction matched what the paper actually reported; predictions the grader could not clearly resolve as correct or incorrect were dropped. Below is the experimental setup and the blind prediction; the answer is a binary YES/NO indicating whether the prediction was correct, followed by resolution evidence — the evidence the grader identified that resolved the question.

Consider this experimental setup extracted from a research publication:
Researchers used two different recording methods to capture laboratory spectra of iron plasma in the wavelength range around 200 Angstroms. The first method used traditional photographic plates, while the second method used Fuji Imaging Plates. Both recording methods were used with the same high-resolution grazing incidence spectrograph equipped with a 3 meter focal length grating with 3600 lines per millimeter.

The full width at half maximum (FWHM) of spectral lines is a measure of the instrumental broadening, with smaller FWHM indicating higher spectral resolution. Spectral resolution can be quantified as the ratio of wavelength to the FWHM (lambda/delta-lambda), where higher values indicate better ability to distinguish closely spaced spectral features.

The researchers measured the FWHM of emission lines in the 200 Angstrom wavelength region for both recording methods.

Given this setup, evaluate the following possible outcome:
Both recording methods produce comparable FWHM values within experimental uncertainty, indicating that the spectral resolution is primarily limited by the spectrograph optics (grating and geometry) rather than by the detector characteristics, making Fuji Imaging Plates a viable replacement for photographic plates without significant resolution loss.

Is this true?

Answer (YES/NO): NO